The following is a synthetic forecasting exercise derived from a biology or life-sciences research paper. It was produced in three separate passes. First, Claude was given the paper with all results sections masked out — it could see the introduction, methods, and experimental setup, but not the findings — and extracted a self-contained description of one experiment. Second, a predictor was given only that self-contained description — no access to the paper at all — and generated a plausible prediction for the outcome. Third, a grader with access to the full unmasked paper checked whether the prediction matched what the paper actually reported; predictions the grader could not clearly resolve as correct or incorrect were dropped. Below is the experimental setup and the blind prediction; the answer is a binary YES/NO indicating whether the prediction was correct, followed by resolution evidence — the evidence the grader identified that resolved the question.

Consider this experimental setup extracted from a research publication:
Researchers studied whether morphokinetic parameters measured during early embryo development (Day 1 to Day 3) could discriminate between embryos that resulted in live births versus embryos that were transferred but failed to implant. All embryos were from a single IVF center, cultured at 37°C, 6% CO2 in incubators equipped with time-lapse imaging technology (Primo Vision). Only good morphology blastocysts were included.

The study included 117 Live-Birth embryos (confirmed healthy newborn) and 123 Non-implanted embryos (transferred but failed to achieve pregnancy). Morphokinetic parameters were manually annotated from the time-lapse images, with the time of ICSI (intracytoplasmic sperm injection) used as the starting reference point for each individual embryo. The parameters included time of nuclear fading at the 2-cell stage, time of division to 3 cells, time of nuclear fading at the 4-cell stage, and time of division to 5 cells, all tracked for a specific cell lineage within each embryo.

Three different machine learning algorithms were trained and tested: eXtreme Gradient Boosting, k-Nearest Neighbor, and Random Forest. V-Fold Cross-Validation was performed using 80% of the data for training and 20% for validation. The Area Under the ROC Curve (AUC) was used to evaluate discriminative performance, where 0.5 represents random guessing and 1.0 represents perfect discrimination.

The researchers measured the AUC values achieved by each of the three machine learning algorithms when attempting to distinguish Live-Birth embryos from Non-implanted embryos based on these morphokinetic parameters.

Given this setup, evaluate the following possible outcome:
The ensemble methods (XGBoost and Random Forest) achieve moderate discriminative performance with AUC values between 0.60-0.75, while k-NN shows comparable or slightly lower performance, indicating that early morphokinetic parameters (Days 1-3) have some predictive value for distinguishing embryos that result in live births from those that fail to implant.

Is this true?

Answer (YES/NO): NO